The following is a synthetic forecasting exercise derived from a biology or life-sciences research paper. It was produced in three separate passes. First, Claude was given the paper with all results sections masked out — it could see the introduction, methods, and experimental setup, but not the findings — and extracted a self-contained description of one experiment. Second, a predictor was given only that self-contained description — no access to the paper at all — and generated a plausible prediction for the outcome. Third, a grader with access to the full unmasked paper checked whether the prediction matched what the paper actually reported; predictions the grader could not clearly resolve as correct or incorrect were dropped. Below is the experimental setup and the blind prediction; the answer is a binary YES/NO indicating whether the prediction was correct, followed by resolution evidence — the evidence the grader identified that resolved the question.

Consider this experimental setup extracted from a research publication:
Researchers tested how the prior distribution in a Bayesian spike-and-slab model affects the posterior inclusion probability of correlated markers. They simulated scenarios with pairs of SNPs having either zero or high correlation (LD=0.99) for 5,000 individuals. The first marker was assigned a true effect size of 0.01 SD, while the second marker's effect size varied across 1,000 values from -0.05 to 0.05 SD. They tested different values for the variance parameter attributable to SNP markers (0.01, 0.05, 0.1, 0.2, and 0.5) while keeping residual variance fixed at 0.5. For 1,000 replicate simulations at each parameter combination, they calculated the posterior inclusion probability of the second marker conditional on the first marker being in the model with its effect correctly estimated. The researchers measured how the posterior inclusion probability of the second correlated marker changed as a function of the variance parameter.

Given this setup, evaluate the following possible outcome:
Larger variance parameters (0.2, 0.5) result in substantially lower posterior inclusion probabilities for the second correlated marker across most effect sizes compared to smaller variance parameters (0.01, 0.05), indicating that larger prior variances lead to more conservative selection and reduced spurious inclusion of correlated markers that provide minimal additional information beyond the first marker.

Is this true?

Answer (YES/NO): NO